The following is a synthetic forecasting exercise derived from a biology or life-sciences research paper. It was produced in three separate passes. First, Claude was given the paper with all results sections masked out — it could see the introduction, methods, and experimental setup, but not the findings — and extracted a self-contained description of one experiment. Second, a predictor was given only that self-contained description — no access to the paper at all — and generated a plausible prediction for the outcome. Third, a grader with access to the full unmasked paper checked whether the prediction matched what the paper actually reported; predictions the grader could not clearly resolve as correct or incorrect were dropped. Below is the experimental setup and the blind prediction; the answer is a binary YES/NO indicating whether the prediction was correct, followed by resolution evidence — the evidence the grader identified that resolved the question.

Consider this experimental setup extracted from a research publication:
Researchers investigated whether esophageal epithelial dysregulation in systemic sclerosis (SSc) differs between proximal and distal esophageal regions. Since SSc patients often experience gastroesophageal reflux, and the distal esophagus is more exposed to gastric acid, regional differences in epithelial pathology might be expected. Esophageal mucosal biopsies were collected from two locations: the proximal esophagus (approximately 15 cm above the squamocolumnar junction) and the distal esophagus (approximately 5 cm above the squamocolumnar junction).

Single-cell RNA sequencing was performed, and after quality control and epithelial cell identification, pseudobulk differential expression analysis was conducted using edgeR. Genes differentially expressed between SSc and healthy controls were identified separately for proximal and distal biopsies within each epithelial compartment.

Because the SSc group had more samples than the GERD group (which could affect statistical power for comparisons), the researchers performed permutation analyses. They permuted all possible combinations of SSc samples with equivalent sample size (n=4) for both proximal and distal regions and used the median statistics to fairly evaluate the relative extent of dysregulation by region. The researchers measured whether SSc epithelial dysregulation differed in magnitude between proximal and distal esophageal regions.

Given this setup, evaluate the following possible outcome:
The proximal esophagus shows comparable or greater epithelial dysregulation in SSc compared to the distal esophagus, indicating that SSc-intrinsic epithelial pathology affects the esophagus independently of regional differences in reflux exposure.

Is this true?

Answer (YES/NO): YES